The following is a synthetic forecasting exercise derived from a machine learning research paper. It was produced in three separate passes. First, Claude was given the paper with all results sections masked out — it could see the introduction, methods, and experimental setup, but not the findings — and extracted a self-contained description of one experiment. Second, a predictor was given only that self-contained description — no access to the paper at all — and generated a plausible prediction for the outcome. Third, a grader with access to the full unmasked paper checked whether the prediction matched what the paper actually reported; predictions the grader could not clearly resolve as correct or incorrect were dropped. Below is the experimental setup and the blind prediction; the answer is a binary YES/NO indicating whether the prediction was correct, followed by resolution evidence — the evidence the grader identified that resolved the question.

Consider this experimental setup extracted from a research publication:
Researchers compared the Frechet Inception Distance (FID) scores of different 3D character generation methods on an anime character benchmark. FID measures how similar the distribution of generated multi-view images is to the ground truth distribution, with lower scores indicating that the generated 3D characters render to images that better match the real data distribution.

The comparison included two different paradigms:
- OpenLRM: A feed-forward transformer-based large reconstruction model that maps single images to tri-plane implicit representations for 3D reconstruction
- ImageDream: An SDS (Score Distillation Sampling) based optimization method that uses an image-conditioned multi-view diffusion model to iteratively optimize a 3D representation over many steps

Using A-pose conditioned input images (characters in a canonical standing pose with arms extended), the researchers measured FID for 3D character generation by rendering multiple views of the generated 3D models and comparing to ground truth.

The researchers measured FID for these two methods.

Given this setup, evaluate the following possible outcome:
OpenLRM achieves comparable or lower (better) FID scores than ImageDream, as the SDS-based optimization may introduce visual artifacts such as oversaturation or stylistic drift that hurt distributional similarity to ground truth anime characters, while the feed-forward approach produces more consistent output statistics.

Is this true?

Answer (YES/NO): YES